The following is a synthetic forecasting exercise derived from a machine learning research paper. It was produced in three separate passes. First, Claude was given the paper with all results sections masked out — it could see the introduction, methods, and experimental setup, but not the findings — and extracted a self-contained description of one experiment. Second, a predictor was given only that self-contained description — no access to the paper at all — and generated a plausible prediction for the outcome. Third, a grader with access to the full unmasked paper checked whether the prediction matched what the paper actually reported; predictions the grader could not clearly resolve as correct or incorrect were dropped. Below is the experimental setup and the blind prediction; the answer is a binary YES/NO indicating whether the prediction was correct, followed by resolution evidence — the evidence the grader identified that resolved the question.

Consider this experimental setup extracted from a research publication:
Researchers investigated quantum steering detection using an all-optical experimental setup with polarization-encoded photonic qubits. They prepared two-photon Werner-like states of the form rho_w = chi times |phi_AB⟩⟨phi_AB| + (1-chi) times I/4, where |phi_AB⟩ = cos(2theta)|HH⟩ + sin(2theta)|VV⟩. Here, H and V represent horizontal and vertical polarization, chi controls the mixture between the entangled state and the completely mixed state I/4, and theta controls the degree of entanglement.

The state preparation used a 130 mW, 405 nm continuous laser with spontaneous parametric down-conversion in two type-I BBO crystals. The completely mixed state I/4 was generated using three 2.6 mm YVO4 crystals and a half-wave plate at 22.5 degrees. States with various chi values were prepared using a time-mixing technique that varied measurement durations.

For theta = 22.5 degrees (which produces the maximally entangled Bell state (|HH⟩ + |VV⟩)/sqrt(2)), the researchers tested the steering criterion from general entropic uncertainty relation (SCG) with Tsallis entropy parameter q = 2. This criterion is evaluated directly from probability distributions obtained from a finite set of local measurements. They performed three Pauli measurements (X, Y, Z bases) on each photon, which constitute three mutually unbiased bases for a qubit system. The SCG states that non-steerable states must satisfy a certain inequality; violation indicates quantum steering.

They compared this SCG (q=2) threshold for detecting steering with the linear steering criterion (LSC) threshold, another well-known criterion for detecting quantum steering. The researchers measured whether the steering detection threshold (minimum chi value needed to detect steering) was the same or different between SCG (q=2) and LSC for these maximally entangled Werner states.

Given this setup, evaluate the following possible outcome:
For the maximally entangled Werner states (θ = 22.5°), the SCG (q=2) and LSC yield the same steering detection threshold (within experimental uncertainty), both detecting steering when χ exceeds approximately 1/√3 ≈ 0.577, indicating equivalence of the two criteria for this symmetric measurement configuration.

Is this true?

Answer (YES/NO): YES